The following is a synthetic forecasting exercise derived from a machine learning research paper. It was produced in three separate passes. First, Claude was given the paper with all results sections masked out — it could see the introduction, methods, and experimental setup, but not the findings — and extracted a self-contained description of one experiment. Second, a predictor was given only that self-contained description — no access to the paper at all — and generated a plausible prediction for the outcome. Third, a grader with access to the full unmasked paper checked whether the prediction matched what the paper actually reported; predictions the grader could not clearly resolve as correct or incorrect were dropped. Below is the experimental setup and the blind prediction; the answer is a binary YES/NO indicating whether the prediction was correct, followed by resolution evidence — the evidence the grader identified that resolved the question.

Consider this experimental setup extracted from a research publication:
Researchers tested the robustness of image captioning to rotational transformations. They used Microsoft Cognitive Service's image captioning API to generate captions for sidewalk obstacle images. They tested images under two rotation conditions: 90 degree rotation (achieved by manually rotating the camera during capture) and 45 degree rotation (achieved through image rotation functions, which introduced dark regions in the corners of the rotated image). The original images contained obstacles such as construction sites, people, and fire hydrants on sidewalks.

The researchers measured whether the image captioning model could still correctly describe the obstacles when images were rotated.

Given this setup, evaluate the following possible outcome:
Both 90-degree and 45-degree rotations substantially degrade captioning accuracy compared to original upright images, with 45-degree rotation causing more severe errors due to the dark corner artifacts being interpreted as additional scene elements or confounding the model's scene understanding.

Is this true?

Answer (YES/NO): NO